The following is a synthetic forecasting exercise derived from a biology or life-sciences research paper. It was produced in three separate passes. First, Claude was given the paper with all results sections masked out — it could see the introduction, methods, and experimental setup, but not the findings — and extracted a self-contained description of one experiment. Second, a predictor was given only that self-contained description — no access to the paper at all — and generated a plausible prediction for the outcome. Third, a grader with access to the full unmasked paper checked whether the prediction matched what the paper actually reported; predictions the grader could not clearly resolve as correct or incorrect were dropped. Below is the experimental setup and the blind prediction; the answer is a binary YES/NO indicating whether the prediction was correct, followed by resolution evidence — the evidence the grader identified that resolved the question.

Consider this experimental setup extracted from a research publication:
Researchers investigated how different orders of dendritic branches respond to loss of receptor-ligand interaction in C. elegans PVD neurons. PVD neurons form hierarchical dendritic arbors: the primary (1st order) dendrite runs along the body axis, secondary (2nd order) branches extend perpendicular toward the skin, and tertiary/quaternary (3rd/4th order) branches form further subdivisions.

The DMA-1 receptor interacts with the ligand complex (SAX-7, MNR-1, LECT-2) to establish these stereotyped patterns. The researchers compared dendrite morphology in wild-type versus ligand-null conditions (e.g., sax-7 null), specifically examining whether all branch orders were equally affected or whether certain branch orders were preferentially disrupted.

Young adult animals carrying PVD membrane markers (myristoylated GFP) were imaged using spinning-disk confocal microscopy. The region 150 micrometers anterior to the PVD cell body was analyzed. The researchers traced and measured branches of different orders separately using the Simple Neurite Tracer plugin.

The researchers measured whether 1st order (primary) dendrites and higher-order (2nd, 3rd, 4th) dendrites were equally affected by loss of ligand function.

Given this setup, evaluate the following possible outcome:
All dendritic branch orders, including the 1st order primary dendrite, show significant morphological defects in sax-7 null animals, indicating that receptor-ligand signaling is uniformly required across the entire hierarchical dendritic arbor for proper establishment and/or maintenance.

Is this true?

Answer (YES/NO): NO